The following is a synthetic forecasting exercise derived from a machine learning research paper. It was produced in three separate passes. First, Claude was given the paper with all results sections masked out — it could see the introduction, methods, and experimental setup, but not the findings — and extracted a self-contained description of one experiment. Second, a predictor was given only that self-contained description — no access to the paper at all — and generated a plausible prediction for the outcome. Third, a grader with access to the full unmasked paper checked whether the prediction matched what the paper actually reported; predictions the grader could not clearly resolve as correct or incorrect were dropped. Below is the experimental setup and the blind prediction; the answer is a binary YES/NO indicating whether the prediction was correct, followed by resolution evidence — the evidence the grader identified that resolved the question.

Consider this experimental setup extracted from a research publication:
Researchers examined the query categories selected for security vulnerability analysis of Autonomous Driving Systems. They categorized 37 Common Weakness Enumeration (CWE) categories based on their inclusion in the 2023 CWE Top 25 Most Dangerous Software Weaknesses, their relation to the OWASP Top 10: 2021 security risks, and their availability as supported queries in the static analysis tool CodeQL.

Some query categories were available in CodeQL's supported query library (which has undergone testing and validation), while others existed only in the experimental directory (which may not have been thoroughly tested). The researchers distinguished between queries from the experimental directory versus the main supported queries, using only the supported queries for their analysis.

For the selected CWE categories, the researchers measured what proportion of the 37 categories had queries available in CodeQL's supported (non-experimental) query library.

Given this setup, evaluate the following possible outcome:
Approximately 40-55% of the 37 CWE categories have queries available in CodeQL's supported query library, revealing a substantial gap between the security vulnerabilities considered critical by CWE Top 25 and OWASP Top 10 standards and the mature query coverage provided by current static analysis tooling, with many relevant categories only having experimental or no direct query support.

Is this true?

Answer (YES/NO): NO